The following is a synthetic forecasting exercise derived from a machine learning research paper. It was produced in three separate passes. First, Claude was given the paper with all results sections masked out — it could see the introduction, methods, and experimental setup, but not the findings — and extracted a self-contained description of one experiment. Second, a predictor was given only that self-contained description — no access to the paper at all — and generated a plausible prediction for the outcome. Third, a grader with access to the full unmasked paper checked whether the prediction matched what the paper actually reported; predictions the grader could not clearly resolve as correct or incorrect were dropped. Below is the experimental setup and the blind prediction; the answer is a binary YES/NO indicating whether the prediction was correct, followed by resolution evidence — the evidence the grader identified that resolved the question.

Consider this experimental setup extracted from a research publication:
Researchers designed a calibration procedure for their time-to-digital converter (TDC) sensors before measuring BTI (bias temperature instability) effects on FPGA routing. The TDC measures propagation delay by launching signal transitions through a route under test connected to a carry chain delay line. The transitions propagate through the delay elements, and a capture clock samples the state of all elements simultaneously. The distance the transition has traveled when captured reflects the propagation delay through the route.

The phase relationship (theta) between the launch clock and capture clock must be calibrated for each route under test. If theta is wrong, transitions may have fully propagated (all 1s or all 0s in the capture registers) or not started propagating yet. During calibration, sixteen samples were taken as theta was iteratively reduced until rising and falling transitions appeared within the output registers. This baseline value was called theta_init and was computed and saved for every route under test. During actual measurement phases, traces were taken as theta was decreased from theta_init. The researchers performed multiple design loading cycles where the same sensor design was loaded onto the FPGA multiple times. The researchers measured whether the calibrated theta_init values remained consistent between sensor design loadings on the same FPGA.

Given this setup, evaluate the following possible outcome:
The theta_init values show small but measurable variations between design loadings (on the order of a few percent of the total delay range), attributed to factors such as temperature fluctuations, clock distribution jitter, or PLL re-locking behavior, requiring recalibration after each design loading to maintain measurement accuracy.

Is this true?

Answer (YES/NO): NO